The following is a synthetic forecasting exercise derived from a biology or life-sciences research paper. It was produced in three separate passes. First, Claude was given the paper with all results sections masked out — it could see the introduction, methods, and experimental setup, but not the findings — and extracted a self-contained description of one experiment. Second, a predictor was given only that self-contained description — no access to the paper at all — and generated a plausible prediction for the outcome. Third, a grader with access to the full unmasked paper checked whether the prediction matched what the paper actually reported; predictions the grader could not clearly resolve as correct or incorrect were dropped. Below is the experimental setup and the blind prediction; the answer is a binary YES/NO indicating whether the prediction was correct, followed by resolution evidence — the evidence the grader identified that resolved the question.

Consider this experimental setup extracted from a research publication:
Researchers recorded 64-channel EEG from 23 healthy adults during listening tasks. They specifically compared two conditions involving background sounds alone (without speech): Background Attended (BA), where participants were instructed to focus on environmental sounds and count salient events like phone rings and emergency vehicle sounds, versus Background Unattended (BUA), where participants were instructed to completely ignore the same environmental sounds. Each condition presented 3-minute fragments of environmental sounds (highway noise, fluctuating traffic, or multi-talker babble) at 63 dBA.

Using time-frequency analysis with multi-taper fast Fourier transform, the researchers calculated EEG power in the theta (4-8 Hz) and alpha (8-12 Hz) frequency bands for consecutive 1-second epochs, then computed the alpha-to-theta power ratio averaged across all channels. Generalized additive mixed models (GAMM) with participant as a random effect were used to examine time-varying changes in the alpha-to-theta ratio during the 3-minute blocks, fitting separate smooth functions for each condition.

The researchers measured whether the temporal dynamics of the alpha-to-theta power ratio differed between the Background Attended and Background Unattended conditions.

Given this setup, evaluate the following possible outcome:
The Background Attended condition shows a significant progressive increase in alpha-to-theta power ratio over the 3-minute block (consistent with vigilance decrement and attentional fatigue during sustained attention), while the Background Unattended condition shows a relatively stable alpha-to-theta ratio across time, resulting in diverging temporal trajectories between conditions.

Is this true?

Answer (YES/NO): NO